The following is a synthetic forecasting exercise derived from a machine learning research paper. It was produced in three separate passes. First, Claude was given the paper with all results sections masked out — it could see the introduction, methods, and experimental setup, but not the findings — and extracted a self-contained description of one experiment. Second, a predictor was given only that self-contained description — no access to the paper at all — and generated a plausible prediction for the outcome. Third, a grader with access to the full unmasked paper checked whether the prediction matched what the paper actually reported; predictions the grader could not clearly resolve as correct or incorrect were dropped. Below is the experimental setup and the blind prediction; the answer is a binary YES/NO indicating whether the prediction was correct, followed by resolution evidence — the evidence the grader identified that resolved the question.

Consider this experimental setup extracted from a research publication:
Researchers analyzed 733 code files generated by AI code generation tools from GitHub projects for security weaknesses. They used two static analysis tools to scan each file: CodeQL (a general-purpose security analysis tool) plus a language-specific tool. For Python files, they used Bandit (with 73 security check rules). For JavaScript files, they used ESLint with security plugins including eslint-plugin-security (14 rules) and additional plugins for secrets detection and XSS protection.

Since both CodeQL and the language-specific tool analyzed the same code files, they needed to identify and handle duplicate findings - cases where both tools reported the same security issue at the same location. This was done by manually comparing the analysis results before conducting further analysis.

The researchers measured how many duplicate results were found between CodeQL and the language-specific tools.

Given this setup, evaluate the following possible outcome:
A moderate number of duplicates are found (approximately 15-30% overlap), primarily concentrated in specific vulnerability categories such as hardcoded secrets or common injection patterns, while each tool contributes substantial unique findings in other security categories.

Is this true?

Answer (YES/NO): NO